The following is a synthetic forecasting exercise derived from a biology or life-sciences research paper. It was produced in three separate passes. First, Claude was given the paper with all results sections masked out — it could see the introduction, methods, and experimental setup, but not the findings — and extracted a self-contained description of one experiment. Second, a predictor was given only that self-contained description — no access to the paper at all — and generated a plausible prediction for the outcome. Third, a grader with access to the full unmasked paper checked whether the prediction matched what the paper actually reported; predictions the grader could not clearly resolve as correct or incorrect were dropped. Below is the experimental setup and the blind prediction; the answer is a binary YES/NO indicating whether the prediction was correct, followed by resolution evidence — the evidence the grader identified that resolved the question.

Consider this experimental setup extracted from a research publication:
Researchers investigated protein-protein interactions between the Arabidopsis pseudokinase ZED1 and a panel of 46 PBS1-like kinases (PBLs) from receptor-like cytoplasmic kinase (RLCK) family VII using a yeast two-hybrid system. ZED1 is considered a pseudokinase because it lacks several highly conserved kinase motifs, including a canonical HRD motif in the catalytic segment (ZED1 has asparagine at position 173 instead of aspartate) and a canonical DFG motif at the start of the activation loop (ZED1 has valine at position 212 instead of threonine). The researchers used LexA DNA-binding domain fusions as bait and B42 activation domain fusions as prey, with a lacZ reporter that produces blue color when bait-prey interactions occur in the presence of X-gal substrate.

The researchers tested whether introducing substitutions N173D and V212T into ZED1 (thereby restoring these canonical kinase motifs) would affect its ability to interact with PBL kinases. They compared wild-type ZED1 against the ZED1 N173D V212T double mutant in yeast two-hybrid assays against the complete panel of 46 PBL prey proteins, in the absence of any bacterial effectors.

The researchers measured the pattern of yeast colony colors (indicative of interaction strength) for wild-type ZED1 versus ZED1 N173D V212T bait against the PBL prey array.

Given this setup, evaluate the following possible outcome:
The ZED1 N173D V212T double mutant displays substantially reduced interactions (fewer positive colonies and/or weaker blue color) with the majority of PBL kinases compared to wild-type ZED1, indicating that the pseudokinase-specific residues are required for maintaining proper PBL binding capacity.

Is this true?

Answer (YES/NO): NO